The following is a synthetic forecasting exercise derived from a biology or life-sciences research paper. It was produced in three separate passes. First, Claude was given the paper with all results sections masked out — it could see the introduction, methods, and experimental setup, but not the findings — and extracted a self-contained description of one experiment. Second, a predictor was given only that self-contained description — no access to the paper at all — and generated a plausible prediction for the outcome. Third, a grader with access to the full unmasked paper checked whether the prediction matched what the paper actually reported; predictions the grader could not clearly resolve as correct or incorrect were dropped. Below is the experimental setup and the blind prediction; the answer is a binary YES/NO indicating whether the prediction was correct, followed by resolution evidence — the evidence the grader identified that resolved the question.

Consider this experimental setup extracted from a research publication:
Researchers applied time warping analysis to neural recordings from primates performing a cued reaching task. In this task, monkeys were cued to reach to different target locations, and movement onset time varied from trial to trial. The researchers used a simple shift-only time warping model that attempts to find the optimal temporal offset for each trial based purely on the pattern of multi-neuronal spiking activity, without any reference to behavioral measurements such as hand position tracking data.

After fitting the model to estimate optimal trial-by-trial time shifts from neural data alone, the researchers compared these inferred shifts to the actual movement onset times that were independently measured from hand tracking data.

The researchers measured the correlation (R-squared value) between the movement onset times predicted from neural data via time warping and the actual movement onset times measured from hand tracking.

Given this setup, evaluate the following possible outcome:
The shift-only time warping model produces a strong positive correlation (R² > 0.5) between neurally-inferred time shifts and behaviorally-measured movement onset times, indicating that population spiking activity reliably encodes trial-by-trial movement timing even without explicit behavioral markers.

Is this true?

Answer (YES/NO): YES